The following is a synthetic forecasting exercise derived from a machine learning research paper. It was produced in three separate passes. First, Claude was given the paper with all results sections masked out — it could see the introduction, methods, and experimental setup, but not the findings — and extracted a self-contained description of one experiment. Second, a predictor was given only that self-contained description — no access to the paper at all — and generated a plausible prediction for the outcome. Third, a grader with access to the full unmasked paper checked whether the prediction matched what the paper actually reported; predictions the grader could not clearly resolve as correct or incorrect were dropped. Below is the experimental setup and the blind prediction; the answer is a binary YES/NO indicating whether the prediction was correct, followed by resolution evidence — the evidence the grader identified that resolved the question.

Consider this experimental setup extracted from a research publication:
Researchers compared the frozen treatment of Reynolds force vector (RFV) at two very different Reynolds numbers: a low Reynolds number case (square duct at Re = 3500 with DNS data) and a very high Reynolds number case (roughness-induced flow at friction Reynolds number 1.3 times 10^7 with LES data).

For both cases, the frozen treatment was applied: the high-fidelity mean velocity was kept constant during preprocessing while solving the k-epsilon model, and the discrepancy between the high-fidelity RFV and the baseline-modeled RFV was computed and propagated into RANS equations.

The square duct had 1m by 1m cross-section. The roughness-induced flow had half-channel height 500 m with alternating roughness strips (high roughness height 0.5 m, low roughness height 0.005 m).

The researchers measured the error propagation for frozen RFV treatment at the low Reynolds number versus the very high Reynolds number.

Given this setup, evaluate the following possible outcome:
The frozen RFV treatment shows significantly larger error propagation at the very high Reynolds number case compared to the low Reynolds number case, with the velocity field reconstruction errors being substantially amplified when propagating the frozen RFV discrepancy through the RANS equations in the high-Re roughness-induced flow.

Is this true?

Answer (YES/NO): YES